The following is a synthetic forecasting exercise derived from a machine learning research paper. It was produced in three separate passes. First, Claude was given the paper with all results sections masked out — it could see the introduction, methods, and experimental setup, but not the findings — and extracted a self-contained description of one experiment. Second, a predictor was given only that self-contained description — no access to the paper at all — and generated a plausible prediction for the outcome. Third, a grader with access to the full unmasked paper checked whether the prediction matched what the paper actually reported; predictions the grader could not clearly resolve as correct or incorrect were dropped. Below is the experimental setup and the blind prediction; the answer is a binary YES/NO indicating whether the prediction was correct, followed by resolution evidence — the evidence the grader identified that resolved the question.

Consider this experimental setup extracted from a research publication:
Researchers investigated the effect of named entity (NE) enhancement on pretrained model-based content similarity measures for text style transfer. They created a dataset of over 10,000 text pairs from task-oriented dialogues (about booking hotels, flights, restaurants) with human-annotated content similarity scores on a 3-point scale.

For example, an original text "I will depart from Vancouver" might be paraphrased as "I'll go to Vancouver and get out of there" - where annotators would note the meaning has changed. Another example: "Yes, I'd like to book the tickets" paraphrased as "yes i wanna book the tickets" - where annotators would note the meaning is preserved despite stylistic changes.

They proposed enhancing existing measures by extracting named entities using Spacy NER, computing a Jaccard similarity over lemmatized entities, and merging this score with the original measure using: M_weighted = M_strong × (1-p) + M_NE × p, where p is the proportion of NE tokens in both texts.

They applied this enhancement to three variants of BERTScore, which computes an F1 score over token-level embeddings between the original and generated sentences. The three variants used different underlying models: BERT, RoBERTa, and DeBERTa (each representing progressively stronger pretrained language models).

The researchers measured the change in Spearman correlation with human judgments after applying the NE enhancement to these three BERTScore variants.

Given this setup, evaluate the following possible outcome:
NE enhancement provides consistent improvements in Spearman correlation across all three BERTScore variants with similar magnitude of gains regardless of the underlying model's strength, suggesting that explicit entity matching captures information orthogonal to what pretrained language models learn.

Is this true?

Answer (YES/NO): NO